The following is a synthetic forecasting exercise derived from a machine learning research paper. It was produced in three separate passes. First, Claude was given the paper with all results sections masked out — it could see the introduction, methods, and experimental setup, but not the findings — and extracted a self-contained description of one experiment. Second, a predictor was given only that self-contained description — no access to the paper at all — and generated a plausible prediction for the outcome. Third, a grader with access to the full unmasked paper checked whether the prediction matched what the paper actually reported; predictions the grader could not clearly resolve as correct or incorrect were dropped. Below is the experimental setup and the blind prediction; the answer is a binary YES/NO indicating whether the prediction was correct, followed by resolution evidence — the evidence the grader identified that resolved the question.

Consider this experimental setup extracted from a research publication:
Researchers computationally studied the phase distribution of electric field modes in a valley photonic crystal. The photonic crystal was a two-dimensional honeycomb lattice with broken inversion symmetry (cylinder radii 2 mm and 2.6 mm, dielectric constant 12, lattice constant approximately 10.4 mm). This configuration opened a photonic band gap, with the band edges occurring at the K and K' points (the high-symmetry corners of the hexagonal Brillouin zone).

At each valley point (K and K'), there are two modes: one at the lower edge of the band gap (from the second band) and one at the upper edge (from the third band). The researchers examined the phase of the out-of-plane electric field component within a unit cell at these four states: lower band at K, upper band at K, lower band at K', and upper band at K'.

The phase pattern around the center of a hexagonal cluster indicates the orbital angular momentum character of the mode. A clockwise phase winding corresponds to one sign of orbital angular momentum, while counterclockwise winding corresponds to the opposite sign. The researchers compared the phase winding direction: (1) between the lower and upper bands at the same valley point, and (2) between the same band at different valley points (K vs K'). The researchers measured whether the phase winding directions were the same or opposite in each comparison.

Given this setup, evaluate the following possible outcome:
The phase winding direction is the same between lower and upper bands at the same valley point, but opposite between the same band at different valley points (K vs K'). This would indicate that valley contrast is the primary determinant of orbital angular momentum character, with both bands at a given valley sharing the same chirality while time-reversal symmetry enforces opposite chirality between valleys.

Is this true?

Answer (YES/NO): NO